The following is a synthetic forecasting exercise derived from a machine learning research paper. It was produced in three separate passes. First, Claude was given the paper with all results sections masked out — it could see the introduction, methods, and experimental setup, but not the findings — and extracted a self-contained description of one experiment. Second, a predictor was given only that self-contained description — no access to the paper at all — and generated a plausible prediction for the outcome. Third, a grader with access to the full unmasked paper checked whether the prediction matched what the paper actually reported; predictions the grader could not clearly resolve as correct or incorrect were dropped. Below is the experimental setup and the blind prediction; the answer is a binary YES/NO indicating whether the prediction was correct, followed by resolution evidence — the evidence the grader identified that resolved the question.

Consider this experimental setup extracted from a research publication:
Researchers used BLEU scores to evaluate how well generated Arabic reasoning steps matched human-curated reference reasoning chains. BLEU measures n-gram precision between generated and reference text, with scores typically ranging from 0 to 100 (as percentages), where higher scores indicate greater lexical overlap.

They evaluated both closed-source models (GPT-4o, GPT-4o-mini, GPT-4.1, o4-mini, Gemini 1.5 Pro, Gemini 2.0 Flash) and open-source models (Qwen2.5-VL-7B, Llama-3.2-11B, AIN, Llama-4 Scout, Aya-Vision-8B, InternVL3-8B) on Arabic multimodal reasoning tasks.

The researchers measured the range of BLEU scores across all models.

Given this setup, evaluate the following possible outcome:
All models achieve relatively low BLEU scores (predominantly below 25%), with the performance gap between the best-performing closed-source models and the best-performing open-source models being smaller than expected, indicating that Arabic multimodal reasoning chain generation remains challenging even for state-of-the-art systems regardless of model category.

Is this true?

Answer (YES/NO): YES